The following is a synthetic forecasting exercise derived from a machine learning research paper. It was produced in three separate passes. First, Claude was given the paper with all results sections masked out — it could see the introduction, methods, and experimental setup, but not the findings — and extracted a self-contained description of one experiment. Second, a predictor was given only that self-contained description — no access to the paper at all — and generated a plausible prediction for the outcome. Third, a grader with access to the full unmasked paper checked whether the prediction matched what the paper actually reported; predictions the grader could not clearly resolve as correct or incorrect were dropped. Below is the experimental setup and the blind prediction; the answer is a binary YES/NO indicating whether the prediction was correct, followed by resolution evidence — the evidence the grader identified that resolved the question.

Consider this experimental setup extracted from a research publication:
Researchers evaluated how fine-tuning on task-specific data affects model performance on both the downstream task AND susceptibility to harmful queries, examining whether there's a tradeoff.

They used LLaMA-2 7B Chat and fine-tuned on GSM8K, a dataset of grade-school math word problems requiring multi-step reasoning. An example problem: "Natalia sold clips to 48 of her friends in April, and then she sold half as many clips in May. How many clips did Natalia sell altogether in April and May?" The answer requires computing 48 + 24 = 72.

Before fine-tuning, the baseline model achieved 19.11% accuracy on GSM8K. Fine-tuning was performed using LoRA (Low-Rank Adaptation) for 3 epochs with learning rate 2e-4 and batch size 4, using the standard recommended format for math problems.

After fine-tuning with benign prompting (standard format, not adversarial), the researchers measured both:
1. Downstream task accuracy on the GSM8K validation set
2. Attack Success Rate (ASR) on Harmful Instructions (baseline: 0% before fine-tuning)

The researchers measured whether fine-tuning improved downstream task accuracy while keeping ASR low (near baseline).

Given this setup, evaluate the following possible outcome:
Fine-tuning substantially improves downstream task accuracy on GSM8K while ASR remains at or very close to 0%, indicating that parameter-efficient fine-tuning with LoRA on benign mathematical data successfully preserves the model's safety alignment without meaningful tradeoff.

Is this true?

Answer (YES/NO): YES